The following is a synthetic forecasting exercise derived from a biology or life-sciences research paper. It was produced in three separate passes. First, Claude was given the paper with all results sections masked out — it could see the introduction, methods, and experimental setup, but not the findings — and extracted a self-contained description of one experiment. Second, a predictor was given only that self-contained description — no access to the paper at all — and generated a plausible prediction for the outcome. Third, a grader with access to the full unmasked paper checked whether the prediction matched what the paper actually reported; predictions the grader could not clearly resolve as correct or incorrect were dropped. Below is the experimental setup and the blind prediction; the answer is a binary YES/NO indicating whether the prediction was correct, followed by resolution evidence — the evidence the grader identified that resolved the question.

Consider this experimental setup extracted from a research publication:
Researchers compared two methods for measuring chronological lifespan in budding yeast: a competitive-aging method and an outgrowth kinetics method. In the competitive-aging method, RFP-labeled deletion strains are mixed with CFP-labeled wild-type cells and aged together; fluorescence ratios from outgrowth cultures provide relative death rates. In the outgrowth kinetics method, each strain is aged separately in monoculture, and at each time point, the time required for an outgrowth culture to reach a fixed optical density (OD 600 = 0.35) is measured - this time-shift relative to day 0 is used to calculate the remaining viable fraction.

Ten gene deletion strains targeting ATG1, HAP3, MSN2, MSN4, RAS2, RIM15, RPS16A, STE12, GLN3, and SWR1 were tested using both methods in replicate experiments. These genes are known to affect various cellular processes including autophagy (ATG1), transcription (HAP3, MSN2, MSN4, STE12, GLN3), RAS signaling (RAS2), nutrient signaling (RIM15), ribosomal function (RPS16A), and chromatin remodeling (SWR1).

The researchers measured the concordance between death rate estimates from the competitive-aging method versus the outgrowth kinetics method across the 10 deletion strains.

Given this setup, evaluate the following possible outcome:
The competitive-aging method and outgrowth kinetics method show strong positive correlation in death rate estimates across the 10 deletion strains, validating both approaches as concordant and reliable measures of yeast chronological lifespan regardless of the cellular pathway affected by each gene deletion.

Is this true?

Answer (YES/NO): YES